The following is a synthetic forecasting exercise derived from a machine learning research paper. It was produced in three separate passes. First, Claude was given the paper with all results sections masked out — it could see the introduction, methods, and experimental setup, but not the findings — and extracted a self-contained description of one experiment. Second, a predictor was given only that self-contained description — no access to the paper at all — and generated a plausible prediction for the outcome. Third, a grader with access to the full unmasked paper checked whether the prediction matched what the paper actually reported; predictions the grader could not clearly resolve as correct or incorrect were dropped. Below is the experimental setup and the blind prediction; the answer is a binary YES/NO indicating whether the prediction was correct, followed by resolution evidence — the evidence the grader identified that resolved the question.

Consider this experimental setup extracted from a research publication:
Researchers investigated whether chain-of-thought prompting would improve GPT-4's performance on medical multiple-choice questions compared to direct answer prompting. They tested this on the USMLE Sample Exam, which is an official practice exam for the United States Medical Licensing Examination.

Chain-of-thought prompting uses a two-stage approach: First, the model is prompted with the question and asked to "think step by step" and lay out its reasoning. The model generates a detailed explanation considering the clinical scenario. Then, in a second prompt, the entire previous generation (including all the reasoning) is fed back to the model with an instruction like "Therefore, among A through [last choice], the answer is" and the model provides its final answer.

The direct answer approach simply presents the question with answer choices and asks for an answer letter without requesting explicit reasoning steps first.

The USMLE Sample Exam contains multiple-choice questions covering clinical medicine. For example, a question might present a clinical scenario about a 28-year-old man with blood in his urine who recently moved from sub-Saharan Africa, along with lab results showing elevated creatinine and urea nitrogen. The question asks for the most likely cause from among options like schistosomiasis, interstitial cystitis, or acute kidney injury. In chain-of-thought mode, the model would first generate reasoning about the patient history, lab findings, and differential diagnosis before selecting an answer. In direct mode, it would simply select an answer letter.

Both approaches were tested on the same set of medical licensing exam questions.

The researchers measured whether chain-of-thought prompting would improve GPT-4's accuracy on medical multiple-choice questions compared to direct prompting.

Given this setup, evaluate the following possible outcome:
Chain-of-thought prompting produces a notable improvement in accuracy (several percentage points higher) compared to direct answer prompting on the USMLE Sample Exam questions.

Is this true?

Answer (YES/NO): NO